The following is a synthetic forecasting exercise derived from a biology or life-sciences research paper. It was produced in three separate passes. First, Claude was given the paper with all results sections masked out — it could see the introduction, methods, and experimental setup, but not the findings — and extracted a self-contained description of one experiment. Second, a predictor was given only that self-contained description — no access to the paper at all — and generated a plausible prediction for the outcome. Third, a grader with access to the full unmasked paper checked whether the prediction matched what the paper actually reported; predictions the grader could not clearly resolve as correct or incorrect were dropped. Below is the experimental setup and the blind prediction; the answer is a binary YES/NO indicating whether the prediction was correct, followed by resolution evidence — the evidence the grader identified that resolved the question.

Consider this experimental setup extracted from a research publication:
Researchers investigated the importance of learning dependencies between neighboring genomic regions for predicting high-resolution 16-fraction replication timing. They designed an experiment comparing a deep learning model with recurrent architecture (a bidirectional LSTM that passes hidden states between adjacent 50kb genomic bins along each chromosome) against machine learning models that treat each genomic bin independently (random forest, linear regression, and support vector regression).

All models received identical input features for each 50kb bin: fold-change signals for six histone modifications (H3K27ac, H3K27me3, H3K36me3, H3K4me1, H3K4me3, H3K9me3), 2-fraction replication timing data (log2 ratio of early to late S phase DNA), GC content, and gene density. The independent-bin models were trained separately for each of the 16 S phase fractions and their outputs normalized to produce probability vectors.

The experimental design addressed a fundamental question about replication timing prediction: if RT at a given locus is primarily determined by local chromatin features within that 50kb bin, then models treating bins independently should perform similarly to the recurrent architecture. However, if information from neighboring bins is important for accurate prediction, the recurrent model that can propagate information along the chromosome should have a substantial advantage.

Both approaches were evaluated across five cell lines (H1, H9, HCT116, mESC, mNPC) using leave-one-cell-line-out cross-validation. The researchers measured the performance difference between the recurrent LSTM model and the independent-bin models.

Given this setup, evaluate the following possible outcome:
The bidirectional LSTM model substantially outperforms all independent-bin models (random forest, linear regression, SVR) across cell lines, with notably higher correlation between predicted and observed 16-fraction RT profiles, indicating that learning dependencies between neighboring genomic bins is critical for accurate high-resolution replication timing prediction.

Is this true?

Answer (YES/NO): NO